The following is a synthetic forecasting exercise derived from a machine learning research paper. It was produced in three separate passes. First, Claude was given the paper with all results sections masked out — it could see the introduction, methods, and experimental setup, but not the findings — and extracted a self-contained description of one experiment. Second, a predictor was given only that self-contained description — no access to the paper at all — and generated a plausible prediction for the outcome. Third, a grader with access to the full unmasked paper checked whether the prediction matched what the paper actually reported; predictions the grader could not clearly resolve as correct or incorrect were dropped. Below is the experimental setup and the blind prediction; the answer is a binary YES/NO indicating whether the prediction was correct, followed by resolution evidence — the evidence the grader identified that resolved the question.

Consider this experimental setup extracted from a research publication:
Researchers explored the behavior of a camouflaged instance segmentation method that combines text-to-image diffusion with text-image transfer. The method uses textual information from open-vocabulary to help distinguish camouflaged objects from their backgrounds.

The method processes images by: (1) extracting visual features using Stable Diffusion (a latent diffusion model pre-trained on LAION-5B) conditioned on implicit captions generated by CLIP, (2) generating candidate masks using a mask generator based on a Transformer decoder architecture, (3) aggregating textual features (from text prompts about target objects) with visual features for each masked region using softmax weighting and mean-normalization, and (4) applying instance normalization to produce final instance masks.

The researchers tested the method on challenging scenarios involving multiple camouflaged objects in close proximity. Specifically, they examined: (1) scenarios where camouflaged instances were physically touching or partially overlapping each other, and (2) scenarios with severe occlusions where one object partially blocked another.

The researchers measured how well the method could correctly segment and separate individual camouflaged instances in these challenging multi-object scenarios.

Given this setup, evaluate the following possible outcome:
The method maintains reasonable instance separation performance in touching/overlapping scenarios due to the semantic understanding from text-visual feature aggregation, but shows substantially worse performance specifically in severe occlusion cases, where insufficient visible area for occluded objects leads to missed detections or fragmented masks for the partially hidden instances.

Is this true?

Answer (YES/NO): NO